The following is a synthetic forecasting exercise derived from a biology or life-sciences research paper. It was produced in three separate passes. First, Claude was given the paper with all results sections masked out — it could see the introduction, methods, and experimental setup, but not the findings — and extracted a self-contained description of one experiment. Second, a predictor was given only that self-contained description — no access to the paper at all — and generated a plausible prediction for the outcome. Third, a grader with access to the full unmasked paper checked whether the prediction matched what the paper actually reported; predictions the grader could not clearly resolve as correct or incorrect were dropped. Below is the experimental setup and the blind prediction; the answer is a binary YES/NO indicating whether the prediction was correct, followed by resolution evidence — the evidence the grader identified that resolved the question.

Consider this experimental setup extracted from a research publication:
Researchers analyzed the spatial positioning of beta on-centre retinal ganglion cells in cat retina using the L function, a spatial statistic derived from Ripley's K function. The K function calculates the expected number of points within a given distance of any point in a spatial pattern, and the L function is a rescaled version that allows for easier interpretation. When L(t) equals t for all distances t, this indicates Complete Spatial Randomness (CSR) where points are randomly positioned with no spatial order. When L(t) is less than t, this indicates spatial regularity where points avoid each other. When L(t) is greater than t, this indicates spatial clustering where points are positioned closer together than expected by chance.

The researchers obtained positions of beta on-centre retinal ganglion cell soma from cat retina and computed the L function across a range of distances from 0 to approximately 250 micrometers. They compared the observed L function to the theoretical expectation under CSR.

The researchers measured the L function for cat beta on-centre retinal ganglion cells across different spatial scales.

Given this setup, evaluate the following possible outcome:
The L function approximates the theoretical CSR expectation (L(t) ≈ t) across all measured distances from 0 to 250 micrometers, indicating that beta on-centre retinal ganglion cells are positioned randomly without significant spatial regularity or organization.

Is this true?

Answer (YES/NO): NO